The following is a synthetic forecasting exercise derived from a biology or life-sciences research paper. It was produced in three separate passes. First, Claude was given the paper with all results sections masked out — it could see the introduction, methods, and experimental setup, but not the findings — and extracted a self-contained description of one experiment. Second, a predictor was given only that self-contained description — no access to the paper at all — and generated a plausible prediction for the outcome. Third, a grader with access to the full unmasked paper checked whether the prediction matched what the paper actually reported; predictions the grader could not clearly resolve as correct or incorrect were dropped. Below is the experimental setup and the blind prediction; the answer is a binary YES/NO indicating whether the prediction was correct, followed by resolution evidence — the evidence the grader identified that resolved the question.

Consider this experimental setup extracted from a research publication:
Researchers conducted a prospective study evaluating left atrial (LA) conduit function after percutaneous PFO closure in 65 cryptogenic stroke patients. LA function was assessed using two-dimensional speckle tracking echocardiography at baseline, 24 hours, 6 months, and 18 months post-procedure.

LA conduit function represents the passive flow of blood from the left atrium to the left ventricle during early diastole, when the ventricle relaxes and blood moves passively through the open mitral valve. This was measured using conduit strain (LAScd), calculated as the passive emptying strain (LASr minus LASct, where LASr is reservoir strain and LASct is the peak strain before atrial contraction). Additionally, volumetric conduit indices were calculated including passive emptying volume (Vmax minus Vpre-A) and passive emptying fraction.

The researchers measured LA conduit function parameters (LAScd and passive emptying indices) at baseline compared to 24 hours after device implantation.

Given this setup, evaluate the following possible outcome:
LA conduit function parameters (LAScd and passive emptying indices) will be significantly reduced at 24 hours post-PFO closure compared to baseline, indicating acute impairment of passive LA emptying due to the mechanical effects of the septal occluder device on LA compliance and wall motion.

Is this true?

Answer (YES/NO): NO